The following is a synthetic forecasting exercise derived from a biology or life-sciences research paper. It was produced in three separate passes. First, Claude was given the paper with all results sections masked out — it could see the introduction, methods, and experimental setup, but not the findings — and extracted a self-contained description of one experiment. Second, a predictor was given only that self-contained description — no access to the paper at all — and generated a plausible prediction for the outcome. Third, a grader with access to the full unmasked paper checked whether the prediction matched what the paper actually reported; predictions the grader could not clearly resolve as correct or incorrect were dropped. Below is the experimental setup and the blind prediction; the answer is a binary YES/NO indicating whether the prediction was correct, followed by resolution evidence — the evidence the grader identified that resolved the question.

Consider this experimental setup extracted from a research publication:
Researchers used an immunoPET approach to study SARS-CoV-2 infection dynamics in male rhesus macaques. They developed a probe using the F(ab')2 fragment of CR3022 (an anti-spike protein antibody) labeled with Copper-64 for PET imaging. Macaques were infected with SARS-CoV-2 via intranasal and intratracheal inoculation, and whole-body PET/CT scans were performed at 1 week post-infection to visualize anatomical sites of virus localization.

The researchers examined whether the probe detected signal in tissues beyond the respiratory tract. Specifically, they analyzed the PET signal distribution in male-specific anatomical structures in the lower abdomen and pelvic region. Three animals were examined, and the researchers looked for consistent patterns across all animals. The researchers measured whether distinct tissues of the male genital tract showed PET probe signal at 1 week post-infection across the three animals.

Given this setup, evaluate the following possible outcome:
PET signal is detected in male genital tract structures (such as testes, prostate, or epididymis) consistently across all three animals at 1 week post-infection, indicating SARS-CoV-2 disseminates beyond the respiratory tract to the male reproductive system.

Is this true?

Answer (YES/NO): YES